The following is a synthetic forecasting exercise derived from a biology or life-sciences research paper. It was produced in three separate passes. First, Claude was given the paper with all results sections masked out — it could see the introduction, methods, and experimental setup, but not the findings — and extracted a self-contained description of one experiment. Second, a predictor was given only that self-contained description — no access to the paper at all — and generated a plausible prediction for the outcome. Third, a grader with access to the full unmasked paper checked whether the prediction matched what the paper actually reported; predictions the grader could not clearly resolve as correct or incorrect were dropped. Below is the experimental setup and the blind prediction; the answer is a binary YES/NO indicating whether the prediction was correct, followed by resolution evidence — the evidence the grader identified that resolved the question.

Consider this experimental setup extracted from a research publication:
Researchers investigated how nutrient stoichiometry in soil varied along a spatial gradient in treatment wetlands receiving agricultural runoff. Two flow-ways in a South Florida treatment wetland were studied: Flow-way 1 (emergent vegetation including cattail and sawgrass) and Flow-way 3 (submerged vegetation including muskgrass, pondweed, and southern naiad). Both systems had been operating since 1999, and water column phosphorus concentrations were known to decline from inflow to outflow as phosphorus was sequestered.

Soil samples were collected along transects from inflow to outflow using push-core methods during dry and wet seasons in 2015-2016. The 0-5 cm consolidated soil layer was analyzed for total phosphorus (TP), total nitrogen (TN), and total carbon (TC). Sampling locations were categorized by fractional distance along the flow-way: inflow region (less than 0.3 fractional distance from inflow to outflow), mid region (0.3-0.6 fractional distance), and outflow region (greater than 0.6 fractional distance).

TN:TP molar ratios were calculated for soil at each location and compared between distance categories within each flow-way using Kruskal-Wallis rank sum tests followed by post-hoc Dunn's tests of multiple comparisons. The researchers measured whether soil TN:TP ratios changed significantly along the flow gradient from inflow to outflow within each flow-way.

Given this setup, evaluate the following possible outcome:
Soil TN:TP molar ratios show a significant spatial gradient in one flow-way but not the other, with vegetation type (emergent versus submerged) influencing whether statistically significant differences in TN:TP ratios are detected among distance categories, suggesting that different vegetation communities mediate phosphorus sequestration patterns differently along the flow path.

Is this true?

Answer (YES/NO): NO